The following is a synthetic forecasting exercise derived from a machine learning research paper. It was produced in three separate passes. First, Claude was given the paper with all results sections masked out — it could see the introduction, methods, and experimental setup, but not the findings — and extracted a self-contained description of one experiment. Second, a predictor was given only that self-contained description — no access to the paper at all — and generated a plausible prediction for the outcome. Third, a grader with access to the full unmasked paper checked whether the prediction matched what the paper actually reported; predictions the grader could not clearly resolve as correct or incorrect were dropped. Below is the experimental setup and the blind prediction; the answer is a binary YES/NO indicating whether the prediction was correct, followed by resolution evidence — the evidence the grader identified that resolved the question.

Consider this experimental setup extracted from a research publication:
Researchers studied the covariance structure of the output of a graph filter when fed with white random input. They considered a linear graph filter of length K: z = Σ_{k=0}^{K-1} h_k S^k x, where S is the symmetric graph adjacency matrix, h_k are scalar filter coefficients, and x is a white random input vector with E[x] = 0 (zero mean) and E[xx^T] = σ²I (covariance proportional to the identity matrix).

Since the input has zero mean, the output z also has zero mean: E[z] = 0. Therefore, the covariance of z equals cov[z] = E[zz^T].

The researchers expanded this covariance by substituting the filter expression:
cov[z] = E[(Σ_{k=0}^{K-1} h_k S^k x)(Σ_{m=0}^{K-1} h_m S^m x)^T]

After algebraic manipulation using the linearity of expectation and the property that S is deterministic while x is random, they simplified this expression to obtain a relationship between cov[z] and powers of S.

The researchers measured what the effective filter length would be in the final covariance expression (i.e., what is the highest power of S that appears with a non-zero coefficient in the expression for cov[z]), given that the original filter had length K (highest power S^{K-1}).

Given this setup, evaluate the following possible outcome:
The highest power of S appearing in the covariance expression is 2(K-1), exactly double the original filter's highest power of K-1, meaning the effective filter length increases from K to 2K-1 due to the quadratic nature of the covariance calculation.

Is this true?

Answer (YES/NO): YES